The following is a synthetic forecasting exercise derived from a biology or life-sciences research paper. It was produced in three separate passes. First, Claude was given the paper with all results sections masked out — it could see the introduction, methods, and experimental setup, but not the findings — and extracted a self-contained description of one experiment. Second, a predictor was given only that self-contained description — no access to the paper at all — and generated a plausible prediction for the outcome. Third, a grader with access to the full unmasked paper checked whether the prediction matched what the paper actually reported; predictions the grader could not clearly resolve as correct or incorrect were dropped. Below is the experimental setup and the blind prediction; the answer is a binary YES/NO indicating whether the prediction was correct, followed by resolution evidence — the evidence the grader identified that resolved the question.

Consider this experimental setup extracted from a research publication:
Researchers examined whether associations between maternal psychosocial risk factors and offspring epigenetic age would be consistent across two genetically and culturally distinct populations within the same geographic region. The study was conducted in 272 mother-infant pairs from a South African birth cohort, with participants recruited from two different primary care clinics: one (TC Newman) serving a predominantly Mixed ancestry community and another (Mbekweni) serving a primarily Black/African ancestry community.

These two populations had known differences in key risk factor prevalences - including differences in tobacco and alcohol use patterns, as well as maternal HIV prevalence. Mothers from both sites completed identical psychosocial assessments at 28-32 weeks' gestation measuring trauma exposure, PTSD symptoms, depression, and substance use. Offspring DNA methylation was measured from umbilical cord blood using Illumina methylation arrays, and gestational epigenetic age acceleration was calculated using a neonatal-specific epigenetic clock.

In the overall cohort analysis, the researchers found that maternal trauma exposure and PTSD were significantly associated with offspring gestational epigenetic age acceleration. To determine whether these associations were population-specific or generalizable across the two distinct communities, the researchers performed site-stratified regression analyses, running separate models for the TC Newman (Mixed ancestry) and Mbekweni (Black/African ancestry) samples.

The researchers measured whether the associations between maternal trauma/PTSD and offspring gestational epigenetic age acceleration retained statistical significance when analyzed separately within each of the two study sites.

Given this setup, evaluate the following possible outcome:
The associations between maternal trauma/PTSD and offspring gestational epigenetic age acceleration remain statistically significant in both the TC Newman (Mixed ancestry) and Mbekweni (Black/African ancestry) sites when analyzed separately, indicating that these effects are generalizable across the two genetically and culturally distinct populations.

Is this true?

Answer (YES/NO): YES